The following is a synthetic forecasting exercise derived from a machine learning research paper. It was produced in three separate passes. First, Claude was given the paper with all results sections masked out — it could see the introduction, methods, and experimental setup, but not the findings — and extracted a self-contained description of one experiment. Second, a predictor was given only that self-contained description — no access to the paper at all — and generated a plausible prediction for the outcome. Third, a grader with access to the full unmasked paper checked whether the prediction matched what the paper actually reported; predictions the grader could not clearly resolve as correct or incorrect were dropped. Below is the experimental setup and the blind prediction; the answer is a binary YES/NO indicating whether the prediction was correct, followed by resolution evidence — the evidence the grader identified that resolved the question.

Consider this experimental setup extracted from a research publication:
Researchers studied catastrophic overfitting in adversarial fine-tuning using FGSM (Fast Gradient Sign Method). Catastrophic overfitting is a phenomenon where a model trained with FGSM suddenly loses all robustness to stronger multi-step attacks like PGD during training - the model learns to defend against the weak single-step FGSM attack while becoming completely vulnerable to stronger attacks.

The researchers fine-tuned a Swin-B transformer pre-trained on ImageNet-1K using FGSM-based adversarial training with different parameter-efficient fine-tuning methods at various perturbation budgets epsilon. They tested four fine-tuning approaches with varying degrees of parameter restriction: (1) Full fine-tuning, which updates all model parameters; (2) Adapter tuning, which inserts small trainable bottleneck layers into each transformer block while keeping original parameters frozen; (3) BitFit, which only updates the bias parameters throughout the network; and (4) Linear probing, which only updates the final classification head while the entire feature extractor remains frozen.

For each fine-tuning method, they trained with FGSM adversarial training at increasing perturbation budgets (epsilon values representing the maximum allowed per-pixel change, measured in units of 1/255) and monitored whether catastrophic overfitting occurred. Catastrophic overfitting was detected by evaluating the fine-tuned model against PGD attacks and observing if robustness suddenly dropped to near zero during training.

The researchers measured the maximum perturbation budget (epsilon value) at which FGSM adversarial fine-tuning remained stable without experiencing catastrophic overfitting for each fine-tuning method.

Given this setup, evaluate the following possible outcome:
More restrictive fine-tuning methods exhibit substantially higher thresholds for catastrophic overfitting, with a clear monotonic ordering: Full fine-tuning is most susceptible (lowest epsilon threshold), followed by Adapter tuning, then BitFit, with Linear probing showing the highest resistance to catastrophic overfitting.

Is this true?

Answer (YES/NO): YES